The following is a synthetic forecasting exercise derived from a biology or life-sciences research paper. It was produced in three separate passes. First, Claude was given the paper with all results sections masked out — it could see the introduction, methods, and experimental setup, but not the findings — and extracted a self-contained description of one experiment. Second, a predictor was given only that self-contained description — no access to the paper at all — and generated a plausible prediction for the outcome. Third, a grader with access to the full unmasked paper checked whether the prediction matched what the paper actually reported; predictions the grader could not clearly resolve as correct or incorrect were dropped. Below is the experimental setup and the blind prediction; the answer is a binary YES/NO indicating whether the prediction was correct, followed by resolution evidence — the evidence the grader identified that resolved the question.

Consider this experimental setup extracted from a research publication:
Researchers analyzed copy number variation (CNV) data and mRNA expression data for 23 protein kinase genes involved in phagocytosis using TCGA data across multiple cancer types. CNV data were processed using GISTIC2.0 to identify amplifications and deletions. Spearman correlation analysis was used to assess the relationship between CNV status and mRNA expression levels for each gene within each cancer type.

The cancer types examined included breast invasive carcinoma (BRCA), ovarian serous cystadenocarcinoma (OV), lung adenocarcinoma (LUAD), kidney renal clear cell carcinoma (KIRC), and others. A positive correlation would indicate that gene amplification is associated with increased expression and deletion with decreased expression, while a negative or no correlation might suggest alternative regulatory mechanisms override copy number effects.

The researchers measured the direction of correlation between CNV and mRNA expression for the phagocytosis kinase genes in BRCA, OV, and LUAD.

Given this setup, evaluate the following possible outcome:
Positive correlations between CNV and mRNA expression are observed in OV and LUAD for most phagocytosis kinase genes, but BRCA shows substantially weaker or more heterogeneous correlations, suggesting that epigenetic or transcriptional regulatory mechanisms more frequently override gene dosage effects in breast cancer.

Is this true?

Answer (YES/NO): NO